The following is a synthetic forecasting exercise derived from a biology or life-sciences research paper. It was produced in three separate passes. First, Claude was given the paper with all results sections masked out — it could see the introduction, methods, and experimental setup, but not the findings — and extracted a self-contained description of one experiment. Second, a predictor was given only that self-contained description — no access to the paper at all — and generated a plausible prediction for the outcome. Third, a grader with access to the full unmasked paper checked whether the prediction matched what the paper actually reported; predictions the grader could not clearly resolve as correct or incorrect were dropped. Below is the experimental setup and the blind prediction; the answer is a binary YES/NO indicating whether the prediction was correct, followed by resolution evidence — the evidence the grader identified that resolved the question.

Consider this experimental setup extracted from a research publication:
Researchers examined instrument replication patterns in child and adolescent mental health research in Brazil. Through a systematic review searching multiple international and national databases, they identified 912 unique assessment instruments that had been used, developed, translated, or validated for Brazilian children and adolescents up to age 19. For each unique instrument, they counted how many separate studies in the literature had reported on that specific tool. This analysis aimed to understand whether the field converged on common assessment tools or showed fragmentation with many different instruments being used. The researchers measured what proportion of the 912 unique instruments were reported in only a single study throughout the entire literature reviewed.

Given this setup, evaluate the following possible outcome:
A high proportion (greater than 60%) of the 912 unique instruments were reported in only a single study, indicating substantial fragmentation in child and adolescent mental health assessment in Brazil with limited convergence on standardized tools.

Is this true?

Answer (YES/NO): NO